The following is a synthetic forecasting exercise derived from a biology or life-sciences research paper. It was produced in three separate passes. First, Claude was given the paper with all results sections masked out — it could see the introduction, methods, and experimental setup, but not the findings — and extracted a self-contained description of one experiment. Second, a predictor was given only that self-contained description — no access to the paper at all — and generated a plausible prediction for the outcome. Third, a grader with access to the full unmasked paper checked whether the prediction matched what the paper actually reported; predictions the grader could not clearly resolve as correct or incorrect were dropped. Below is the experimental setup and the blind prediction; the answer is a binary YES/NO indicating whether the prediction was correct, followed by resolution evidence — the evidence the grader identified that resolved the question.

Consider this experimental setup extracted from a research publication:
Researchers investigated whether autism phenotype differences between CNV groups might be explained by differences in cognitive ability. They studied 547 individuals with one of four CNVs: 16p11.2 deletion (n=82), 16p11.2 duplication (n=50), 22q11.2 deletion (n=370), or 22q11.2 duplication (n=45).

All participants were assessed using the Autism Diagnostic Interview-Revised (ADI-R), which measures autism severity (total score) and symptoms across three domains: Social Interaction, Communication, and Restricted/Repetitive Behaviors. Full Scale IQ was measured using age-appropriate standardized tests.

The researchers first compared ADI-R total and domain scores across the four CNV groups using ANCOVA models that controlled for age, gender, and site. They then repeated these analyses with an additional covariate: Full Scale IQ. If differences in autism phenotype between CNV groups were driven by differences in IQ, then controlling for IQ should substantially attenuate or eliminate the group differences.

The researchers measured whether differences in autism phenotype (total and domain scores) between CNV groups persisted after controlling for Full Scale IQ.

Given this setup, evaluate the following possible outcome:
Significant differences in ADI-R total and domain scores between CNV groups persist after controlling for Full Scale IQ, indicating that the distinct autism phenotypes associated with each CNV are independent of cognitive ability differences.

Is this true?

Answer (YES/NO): YES